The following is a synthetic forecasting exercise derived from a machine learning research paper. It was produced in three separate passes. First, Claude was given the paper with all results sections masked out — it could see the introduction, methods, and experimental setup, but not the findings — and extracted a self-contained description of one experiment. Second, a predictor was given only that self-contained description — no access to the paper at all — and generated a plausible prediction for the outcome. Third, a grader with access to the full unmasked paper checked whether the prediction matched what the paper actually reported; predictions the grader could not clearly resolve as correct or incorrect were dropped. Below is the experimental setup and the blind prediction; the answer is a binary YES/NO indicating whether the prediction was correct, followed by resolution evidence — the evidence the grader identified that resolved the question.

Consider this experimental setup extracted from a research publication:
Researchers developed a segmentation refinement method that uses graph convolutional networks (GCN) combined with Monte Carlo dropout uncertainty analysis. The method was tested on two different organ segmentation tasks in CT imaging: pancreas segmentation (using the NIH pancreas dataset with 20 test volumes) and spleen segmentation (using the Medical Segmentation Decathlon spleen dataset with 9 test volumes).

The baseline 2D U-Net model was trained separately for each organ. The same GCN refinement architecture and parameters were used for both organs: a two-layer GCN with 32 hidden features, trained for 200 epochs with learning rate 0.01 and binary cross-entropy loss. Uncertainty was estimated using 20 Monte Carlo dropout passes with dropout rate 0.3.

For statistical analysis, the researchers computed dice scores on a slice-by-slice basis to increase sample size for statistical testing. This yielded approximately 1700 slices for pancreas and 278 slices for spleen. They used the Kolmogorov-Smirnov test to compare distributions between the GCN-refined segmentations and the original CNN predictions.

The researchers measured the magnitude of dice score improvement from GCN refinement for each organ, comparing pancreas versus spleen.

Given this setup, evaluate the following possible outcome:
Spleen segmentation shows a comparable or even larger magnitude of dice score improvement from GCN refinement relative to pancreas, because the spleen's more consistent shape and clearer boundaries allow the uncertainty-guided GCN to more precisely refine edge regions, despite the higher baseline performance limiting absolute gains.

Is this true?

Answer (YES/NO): YES